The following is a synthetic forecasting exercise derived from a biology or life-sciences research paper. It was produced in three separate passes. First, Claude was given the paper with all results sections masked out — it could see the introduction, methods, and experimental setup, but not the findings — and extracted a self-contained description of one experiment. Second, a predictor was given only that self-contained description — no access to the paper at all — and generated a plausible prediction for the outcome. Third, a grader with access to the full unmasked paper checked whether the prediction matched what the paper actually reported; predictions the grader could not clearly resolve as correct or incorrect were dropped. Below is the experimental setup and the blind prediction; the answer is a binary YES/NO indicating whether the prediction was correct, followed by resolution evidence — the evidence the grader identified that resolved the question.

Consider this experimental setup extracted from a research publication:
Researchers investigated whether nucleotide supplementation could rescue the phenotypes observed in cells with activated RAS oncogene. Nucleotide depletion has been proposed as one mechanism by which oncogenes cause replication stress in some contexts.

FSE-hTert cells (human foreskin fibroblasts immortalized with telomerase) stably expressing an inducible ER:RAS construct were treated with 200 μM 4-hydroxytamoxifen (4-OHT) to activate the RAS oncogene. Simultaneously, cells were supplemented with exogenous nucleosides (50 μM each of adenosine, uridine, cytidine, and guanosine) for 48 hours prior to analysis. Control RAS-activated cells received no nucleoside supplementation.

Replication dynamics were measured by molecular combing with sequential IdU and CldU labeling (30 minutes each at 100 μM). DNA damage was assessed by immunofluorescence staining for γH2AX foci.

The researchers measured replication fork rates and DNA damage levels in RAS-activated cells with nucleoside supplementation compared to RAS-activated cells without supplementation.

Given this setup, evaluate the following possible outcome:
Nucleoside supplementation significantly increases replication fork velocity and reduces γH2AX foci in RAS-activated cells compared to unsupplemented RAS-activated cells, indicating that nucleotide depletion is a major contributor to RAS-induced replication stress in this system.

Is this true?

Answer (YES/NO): NO